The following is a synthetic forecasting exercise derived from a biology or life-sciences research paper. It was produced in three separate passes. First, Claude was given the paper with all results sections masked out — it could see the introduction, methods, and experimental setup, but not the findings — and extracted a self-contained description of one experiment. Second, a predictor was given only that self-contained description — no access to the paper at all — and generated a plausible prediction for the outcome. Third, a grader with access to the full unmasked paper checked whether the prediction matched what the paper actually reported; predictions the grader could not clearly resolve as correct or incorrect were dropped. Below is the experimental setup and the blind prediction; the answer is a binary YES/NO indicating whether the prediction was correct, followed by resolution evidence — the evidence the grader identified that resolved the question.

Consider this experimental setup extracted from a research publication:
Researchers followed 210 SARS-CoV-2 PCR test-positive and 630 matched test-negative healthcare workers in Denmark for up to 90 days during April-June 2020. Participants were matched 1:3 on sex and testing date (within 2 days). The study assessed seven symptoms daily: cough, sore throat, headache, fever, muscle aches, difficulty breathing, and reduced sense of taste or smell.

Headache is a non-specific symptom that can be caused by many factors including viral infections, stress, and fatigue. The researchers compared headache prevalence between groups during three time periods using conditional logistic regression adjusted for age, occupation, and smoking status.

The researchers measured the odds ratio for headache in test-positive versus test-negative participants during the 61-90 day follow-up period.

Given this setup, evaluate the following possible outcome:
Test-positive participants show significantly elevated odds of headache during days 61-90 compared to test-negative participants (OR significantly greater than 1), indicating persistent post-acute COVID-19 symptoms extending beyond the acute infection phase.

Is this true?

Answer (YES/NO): NO